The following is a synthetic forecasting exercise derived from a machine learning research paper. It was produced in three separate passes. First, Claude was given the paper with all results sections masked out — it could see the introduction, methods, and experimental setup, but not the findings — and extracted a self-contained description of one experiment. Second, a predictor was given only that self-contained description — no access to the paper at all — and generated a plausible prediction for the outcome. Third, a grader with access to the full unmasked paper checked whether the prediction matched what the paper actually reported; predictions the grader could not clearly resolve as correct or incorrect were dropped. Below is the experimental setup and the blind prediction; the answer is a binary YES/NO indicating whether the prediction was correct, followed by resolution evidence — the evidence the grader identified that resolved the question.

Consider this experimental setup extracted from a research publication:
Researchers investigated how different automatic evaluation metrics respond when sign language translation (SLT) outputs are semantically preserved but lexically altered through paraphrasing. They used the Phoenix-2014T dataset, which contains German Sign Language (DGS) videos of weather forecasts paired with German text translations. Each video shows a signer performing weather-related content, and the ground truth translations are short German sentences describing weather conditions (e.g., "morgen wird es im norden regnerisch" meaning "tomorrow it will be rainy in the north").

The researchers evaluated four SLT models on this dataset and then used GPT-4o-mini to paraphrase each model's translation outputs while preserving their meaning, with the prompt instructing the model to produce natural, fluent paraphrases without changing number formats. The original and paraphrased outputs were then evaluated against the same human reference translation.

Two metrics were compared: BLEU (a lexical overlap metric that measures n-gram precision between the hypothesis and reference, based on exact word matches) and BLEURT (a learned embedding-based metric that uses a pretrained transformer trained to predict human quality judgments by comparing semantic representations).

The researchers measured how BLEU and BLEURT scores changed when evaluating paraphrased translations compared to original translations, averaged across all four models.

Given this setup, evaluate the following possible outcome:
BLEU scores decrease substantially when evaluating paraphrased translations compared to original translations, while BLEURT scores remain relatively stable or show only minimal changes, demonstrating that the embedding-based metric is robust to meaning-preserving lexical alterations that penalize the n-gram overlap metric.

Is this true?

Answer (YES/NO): NO